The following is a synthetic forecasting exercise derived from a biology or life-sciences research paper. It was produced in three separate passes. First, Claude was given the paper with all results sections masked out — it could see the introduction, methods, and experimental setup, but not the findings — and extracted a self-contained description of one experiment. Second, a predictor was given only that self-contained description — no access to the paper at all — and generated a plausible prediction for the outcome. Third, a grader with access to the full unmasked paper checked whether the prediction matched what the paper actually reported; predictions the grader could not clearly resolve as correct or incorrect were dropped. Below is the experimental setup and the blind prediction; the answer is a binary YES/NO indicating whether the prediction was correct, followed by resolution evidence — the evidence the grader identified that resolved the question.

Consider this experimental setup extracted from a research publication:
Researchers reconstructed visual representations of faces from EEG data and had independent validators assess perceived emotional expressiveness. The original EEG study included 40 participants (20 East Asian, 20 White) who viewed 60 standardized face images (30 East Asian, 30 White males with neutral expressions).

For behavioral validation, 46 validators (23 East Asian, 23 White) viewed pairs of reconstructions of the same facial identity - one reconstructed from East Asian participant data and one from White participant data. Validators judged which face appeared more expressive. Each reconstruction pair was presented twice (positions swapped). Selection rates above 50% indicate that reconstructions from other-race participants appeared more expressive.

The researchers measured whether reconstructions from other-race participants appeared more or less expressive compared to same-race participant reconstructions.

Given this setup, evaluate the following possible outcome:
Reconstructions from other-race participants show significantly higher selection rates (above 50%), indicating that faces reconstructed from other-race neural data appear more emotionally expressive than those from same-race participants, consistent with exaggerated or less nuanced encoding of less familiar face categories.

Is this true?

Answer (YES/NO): YES